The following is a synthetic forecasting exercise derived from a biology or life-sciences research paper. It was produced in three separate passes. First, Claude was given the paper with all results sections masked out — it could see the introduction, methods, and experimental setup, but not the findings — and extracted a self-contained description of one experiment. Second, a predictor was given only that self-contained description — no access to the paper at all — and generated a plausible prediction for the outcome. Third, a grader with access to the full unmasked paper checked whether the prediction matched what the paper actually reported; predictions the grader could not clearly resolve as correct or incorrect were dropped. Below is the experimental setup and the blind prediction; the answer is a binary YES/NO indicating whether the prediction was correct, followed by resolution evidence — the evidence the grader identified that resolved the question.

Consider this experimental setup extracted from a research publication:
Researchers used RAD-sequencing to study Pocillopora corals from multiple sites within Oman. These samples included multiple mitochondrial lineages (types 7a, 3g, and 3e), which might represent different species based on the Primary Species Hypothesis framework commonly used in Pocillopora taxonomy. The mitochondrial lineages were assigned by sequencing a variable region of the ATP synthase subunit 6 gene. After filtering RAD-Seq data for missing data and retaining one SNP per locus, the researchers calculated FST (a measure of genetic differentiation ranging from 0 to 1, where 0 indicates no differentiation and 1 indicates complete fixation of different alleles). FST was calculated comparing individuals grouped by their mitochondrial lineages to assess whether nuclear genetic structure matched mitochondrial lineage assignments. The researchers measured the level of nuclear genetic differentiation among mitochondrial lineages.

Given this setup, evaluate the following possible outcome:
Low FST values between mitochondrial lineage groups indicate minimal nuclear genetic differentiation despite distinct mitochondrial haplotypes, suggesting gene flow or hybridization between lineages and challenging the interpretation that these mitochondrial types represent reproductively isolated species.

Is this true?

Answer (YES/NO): YES